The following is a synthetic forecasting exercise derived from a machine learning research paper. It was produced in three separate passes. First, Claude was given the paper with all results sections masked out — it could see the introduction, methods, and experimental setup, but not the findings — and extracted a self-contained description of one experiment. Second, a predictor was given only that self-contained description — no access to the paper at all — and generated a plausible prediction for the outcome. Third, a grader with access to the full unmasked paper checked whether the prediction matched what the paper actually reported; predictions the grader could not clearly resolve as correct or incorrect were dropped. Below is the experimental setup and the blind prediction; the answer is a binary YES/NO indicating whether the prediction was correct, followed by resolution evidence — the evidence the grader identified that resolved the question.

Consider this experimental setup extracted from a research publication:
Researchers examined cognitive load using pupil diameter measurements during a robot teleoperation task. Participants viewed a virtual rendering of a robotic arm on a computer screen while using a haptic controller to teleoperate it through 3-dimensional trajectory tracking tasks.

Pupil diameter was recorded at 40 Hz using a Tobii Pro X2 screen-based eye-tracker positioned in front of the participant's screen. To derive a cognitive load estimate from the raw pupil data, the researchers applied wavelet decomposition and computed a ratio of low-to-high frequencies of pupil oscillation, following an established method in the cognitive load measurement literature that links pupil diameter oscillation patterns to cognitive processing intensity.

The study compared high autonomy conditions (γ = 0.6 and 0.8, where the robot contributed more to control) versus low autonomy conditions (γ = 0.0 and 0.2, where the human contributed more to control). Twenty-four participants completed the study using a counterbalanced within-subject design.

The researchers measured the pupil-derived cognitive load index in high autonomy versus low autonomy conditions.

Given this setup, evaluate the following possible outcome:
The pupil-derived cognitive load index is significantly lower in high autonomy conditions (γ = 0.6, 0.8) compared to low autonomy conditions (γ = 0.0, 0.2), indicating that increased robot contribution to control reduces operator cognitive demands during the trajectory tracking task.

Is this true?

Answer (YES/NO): NO